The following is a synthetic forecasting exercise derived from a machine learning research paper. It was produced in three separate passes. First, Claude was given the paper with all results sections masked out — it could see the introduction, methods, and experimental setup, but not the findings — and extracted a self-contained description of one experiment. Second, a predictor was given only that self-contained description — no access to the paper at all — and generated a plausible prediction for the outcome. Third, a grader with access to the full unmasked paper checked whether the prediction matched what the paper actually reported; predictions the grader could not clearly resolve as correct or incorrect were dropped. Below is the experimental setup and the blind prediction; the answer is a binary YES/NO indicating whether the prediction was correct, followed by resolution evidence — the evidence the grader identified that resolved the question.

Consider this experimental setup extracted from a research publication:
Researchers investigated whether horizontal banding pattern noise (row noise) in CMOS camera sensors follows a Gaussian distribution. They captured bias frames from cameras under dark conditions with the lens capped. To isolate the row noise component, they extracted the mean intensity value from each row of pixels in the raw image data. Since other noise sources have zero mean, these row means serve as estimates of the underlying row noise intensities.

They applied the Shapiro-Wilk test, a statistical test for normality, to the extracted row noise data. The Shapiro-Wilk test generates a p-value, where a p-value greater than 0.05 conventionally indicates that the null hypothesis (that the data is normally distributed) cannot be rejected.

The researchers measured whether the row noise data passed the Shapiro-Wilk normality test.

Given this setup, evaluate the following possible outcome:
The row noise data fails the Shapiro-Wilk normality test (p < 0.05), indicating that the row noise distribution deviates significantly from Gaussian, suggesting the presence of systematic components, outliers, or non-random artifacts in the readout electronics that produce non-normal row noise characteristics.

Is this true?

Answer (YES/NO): NO